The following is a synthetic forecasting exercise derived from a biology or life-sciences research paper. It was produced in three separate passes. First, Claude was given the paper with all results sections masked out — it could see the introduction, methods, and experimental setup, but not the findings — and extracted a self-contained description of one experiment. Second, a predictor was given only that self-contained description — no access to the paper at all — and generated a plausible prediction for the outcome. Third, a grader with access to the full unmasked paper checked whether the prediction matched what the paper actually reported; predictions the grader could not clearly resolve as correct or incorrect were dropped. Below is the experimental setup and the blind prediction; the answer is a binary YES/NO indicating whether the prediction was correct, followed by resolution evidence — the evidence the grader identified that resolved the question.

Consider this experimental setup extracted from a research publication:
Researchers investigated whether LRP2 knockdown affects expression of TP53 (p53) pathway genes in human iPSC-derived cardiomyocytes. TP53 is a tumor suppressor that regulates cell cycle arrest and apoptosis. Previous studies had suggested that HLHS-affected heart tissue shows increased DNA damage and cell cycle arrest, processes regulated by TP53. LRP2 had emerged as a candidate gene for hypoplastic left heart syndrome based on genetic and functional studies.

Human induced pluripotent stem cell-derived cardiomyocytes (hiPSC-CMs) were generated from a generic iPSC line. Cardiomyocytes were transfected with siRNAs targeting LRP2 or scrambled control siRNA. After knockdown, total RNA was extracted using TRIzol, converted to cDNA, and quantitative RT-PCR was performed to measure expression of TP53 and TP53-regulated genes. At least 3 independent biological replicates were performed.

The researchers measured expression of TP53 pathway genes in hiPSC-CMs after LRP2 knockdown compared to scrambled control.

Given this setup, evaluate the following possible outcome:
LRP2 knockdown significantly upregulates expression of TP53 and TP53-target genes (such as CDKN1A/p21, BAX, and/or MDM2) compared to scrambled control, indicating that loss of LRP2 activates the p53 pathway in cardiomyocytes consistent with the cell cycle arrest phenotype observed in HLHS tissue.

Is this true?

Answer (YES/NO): YES